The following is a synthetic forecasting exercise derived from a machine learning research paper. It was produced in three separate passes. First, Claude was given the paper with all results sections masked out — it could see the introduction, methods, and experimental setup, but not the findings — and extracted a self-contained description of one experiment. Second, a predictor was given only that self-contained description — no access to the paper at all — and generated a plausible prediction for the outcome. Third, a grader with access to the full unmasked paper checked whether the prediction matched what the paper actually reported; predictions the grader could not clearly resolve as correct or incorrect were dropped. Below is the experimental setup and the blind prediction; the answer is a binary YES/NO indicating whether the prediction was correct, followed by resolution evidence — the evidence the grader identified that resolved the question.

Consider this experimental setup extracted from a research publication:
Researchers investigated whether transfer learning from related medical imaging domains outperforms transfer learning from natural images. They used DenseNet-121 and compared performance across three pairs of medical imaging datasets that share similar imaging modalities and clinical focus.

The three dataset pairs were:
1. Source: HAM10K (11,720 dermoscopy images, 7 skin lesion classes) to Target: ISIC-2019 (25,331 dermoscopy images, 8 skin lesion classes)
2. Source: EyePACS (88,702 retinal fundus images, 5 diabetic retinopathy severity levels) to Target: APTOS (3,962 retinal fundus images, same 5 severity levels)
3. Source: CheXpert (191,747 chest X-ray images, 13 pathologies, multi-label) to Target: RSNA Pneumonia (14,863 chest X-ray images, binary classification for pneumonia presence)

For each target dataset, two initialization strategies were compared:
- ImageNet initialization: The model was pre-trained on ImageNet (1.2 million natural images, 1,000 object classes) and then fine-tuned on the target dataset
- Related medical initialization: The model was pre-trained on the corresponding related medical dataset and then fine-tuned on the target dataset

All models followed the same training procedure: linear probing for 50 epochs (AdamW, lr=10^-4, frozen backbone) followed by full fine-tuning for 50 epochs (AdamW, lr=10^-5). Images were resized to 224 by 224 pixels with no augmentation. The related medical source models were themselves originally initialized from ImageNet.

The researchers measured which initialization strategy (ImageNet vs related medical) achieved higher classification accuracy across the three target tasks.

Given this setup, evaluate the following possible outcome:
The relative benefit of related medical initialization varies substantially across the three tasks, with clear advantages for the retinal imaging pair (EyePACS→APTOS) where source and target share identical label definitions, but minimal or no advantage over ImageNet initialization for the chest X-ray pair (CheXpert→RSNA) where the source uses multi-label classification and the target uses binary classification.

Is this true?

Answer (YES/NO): NO